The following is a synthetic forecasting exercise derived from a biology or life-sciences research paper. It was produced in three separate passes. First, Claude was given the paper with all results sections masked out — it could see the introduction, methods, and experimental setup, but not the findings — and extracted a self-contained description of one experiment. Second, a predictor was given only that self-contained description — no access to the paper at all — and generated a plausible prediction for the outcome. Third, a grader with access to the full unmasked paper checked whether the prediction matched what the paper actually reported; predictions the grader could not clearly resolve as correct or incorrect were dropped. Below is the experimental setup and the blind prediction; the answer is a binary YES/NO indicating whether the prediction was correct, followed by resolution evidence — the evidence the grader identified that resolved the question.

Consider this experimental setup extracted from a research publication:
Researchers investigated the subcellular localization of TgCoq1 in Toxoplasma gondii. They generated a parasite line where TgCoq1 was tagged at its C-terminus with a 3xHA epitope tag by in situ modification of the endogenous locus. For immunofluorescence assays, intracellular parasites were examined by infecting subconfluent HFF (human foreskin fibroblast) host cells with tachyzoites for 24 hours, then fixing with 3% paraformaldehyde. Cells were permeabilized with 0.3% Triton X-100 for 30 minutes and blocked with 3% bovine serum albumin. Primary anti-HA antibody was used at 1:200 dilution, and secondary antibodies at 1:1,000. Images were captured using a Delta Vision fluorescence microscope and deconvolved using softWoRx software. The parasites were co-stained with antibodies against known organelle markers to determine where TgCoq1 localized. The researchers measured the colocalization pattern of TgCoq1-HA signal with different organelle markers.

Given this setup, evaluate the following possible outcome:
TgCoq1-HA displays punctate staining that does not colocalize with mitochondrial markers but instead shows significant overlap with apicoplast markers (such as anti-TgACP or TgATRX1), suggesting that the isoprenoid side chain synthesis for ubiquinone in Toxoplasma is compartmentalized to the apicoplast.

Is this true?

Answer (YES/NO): NO